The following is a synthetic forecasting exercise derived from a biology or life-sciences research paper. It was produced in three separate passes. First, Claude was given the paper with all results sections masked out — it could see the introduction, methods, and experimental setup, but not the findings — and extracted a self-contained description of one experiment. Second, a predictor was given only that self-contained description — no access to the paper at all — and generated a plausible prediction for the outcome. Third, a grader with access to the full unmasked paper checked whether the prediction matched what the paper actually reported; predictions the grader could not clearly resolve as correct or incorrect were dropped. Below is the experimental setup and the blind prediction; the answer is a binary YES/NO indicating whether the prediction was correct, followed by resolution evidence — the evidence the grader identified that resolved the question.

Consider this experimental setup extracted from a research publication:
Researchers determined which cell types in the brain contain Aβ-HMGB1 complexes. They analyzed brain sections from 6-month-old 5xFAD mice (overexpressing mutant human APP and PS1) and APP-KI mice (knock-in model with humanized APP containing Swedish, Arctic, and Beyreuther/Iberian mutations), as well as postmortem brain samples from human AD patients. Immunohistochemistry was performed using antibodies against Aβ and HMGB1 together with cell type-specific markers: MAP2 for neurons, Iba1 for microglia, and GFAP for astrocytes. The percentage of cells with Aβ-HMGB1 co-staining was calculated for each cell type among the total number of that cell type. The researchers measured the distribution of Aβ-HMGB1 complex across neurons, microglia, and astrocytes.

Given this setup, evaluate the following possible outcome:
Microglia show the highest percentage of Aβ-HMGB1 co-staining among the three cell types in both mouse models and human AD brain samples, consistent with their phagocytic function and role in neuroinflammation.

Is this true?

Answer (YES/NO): YES